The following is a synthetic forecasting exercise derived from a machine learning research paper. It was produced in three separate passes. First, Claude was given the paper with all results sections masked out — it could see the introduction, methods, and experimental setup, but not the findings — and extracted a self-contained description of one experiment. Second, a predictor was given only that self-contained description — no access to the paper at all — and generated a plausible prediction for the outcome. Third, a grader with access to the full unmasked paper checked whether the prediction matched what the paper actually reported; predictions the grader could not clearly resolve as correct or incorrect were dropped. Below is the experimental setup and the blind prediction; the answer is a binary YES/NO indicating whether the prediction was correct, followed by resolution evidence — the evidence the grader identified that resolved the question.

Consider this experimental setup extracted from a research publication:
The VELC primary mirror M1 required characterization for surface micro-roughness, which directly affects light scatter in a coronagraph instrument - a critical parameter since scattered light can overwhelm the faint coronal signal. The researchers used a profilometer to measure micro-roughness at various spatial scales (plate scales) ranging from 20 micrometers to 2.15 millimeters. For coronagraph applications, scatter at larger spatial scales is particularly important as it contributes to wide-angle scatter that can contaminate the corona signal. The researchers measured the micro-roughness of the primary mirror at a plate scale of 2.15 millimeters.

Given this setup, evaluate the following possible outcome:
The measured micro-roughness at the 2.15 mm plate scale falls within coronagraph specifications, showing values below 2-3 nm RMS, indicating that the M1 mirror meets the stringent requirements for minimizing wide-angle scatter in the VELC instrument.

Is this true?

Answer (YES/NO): NO